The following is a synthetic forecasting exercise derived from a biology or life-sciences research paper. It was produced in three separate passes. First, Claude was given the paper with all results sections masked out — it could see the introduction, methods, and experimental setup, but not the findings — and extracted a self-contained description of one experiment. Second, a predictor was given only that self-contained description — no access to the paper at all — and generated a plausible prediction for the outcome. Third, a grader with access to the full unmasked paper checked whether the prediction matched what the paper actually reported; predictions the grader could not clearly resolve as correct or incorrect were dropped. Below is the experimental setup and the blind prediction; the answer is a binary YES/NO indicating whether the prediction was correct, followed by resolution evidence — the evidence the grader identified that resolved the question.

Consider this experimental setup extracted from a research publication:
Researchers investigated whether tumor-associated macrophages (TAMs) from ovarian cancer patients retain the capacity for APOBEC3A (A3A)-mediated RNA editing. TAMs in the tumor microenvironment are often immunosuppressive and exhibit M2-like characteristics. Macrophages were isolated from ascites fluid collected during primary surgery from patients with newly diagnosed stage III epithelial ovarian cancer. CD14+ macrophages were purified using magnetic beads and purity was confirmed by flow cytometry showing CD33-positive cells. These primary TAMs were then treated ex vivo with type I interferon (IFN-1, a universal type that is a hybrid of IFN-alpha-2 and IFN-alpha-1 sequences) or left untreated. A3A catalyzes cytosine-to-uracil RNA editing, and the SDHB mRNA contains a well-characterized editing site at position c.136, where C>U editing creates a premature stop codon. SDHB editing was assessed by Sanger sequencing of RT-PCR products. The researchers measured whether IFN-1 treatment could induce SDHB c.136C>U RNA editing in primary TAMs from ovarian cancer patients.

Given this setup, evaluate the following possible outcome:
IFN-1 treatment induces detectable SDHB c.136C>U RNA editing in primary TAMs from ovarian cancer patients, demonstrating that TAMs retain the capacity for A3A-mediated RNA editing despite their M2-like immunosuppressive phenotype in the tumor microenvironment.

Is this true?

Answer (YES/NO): YES